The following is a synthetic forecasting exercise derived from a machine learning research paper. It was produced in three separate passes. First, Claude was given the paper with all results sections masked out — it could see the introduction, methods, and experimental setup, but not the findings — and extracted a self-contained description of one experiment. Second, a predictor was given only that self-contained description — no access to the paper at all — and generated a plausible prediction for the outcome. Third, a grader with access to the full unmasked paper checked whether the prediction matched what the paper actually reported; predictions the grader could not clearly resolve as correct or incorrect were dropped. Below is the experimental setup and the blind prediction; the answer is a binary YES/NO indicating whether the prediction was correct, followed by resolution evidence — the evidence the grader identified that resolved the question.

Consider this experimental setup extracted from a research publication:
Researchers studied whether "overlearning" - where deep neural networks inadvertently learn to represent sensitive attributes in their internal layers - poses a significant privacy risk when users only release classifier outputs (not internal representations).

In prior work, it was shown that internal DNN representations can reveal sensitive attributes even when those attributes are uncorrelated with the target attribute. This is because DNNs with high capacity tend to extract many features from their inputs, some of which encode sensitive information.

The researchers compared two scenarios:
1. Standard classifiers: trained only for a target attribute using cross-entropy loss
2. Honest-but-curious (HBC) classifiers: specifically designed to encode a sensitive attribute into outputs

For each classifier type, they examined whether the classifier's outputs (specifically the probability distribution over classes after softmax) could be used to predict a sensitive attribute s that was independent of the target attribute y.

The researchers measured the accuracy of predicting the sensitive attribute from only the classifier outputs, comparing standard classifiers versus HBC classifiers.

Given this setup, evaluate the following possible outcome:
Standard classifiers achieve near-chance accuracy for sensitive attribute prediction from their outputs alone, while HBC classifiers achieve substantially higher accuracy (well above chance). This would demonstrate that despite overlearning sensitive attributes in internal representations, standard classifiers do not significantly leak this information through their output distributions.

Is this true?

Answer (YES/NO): YES